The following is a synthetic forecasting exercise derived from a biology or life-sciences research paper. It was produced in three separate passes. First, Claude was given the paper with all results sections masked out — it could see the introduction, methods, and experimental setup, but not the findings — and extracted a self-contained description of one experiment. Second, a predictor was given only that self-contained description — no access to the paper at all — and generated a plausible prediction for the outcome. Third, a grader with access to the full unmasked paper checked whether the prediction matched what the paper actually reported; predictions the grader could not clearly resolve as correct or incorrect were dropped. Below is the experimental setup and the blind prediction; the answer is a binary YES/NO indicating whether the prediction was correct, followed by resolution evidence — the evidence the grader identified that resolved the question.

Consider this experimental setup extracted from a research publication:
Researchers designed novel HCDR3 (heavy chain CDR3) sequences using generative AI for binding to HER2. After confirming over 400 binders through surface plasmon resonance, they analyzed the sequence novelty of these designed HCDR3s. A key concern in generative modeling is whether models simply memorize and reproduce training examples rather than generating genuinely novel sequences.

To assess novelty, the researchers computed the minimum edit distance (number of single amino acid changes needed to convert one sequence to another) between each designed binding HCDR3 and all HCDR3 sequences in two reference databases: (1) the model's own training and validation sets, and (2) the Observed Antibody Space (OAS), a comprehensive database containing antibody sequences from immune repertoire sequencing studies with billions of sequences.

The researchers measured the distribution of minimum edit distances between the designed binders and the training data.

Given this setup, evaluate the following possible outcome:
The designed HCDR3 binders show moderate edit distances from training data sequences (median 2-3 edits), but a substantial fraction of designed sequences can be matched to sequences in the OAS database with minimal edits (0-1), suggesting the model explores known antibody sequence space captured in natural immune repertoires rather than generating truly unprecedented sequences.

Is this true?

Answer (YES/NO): NO